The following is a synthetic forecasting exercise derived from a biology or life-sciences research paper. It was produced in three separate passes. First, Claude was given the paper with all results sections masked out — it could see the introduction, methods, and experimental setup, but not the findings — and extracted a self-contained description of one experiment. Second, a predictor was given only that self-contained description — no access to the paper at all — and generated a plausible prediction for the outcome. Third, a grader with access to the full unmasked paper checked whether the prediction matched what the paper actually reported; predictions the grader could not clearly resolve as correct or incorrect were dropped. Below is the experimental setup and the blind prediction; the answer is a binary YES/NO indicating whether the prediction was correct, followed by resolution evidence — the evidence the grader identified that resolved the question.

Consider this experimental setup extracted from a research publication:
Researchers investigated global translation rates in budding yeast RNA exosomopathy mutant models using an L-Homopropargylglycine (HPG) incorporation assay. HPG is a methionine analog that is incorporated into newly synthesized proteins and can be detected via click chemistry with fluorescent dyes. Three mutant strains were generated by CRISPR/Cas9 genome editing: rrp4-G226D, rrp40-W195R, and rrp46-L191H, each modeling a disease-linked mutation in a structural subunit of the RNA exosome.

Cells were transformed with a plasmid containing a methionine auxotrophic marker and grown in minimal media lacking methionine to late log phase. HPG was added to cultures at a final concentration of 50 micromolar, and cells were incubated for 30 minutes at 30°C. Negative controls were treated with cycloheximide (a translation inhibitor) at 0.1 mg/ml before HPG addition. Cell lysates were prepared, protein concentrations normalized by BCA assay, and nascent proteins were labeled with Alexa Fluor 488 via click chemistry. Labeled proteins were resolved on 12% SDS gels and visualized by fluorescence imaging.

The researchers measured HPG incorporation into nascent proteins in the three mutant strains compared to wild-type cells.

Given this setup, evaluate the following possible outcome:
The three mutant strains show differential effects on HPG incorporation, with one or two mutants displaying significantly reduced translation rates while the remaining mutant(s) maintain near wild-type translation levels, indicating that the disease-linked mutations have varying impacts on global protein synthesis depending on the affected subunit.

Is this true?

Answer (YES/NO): NO